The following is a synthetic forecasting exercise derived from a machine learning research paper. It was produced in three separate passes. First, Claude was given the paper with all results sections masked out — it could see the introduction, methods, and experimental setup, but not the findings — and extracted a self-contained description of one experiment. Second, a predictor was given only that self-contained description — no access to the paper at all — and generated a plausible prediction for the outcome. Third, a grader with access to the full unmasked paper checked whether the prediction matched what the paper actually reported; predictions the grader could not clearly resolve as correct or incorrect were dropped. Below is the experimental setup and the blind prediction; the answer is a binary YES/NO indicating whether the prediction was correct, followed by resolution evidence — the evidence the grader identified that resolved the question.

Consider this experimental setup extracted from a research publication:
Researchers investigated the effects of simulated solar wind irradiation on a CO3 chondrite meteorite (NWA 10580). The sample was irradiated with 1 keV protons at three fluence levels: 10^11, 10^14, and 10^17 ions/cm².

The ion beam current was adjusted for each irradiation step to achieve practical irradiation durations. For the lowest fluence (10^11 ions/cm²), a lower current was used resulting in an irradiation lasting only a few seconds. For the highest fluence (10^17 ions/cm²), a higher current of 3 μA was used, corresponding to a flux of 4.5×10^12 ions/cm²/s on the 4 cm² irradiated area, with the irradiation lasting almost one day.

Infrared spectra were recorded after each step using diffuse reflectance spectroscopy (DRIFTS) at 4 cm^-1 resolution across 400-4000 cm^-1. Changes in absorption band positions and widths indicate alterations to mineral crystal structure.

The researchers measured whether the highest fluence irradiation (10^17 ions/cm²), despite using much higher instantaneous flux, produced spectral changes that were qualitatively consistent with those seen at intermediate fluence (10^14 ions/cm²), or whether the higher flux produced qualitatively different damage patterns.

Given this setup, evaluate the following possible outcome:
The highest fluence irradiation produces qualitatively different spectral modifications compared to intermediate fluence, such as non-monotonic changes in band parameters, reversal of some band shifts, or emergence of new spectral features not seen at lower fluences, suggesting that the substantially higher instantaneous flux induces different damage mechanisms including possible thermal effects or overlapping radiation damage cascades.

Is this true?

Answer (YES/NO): YES